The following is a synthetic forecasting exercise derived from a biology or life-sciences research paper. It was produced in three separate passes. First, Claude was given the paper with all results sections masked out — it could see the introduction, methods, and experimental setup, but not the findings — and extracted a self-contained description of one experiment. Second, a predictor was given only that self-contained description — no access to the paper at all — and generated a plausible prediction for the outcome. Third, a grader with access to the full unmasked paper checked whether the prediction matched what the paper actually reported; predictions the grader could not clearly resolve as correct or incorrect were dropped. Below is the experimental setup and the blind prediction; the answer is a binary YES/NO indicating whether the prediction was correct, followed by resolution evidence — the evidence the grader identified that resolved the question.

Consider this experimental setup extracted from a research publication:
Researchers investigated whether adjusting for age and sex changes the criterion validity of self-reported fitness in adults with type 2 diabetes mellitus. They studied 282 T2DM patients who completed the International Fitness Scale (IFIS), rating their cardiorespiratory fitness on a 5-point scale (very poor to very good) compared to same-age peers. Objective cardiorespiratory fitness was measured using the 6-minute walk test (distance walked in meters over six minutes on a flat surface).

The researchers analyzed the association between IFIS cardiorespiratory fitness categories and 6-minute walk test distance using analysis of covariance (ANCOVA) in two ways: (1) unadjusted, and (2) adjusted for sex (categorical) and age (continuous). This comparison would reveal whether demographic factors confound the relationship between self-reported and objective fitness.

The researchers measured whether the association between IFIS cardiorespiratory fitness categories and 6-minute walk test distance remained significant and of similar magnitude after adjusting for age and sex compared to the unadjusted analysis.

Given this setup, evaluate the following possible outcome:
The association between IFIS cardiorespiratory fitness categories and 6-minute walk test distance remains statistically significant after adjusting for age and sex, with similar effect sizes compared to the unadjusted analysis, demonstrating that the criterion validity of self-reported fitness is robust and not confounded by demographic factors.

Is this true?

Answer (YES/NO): YES